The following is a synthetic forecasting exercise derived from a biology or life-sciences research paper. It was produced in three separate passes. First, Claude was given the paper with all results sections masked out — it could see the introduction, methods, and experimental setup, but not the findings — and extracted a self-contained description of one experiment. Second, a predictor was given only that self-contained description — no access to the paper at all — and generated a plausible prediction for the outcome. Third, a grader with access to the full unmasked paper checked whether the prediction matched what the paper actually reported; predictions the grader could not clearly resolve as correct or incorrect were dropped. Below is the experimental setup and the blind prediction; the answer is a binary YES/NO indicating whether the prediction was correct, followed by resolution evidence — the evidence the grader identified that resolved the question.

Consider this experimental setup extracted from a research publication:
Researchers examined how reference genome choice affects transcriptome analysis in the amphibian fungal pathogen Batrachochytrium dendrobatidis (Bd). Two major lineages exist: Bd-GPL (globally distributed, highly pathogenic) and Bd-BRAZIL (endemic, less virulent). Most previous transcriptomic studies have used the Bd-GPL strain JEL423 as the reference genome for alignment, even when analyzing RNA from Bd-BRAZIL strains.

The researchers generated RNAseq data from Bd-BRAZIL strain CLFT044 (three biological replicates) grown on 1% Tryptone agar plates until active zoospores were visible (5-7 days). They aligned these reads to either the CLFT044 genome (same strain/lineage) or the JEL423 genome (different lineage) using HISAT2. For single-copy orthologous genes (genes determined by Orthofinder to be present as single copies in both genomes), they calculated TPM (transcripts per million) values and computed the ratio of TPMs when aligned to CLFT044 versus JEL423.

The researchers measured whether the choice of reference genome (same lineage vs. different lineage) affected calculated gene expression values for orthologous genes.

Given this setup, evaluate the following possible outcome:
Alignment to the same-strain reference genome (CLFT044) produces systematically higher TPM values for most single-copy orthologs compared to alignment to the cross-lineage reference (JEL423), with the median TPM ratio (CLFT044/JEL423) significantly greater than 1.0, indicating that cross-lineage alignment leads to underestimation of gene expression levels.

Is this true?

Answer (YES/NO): NO